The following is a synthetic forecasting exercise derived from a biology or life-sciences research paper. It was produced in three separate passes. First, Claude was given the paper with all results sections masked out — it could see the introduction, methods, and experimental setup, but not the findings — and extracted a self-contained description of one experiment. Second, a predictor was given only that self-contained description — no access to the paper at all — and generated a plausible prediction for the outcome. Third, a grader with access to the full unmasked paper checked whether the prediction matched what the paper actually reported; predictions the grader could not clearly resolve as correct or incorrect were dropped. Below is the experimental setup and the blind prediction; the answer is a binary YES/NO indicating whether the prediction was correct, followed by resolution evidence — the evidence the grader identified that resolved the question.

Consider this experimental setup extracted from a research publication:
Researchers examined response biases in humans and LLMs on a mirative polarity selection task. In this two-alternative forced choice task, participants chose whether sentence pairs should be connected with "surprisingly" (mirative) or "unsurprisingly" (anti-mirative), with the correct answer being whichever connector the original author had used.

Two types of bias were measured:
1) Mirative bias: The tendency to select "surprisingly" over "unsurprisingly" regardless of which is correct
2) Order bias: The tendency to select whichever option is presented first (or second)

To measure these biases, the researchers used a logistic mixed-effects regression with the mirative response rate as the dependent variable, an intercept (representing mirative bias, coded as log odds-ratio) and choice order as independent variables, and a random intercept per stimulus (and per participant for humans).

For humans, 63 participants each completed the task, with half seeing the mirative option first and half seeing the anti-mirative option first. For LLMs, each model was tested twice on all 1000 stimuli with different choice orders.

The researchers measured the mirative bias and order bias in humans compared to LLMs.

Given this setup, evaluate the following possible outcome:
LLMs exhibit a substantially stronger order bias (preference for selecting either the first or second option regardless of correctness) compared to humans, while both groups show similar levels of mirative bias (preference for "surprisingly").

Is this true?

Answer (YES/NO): NO